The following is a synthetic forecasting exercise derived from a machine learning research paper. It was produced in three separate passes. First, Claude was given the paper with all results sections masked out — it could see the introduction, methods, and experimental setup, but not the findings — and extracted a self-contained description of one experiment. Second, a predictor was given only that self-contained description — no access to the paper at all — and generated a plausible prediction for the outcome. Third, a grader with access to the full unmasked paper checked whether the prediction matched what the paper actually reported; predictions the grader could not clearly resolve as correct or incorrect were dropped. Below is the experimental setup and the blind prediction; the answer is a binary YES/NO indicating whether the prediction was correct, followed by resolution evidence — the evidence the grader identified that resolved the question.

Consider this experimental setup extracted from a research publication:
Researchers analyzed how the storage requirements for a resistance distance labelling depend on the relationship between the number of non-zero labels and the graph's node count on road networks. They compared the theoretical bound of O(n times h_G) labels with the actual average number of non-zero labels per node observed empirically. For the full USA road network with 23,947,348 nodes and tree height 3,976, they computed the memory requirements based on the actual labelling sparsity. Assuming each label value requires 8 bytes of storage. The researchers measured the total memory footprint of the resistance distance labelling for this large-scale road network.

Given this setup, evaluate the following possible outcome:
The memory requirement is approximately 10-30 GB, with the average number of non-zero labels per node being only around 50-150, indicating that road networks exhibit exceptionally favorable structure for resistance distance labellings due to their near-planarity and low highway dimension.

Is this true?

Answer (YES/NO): NO